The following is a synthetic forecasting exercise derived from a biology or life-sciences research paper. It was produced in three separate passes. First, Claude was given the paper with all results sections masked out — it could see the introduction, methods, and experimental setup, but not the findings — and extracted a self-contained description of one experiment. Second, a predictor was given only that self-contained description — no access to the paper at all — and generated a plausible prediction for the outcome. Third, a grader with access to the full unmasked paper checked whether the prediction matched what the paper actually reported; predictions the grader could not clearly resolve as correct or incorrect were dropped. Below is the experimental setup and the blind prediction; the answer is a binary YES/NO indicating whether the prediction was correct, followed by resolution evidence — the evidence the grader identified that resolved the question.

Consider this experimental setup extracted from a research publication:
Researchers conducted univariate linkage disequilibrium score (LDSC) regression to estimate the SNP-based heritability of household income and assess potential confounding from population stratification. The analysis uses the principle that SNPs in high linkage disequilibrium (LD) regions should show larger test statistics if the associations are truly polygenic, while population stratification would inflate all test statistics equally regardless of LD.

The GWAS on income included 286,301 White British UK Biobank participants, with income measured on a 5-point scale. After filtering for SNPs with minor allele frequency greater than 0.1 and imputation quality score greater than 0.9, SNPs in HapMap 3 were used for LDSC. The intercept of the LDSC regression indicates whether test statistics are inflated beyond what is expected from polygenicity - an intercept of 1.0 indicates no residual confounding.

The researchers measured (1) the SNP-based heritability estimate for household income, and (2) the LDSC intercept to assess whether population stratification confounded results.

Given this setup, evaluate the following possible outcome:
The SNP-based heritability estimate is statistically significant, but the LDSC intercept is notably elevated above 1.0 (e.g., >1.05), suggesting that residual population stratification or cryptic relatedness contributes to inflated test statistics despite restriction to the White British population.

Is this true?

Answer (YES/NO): NO